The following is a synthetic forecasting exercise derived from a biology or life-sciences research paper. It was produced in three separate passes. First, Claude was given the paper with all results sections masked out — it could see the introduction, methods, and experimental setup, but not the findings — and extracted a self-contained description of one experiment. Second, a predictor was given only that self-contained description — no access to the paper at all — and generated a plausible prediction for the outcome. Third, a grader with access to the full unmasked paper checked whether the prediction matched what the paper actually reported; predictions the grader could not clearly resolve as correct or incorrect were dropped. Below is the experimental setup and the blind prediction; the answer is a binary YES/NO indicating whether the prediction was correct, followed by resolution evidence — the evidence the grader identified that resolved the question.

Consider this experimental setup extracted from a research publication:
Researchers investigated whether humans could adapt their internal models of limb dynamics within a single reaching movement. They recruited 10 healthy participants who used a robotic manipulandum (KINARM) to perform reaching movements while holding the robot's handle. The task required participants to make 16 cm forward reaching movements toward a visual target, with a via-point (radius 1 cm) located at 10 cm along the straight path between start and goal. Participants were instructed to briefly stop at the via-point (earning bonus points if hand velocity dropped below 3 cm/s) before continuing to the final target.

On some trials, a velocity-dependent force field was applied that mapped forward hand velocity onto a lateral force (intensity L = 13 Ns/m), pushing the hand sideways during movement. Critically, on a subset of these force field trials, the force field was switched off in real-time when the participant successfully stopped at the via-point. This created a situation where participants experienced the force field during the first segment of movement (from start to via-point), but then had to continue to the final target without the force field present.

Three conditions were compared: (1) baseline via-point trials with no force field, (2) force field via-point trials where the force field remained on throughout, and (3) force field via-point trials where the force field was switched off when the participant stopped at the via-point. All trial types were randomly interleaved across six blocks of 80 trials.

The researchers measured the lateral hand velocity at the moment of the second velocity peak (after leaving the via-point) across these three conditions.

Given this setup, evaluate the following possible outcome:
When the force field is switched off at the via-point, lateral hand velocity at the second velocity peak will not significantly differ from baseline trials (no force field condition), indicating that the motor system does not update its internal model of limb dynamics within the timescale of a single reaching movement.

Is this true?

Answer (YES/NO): NO